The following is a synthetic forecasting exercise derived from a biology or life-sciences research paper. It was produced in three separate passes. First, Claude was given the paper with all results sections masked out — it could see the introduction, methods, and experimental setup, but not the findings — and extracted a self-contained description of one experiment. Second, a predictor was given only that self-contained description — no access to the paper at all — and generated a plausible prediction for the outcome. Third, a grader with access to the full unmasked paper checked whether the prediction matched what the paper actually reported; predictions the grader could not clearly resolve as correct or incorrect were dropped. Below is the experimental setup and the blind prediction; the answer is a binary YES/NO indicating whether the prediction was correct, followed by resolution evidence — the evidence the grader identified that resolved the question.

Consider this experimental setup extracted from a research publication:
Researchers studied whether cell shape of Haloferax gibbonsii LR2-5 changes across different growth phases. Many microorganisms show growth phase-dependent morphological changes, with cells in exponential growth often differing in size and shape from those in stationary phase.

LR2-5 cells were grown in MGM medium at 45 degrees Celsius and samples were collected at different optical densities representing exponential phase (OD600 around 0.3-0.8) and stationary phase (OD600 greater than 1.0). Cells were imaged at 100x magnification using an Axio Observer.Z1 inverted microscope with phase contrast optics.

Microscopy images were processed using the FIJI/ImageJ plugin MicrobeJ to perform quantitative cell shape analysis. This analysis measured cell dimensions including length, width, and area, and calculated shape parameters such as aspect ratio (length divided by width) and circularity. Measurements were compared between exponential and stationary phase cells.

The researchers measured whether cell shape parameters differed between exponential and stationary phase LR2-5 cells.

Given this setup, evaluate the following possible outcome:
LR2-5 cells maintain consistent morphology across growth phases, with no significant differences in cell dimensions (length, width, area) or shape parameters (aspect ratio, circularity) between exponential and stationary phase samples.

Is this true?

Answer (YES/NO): NO